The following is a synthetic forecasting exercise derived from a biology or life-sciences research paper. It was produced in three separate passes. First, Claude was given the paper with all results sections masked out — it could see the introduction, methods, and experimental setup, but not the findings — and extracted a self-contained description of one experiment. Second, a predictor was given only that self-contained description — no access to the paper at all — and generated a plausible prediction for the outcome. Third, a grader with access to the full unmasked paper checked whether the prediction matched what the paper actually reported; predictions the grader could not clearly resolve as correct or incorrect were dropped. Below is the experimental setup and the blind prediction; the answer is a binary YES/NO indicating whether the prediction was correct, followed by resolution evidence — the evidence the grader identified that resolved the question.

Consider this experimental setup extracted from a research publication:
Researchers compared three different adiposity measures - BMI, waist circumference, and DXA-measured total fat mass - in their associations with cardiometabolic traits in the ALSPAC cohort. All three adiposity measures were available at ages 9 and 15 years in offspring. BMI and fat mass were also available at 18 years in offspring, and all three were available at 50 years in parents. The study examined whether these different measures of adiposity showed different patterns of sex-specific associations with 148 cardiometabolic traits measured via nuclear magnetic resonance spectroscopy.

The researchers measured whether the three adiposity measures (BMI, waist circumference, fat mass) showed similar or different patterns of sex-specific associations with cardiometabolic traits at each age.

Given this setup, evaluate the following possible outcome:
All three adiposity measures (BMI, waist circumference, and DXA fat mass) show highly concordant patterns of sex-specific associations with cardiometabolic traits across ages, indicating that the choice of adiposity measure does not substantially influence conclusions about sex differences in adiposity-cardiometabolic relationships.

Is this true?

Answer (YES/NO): YES